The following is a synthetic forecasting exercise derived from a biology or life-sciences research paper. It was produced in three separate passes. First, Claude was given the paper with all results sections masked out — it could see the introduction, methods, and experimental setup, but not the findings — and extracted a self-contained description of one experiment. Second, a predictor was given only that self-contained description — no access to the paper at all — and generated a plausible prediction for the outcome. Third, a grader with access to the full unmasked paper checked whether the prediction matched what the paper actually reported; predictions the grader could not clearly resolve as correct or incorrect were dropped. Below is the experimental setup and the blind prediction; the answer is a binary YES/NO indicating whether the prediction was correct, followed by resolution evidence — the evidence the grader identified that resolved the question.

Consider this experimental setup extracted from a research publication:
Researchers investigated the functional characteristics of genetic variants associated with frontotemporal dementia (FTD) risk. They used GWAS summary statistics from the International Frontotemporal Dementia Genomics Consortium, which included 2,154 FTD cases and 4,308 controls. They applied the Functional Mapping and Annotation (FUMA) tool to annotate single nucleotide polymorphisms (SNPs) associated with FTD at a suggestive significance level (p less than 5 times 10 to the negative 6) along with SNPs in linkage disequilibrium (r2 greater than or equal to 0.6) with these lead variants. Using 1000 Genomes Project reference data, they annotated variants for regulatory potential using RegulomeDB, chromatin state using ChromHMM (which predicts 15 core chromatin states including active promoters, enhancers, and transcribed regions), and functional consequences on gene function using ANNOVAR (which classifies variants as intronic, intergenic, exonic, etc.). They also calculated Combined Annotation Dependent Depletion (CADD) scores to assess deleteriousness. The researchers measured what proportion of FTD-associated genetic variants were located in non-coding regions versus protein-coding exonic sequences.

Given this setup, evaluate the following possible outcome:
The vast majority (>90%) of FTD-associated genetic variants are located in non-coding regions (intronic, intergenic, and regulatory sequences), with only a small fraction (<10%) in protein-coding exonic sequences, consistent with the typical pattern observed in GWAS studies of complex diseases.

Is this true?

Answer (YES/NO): YES